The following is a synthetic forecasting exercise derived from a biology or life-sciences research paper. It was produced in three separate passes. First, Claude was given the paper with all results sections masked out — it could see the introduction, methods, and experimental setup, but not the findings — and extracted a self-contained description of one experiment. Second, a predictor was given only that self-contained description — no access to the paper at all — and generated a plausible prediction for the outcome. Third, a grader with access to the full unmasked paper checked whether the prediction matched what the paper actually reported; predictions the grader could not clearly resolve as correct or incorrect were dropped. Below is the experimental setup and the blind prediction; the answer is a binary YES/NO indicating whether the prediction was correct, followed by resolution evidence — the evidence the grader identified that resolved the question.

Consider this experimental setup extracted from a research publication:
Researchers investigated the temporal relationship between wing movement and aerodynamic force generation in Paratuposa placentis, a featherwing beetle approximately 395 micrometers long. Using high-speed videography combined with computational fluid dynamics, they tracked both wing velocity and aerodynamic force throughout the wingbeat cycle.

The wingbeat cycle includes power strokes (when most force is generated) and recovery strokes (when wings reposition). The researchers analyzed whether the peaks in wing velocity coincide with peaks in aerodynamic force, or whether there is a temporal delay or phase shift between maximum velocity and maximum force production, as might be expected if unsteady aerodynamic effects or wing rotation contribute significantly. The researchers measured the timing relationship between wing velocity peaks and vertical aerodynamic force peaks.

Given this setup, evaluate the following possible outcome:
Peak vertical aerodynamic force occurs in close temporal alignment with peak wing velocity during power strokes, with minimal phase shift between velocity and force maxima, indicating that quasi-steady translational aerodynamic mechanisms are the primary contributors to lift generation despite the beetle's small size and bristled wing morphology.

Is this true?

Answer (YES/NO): YES